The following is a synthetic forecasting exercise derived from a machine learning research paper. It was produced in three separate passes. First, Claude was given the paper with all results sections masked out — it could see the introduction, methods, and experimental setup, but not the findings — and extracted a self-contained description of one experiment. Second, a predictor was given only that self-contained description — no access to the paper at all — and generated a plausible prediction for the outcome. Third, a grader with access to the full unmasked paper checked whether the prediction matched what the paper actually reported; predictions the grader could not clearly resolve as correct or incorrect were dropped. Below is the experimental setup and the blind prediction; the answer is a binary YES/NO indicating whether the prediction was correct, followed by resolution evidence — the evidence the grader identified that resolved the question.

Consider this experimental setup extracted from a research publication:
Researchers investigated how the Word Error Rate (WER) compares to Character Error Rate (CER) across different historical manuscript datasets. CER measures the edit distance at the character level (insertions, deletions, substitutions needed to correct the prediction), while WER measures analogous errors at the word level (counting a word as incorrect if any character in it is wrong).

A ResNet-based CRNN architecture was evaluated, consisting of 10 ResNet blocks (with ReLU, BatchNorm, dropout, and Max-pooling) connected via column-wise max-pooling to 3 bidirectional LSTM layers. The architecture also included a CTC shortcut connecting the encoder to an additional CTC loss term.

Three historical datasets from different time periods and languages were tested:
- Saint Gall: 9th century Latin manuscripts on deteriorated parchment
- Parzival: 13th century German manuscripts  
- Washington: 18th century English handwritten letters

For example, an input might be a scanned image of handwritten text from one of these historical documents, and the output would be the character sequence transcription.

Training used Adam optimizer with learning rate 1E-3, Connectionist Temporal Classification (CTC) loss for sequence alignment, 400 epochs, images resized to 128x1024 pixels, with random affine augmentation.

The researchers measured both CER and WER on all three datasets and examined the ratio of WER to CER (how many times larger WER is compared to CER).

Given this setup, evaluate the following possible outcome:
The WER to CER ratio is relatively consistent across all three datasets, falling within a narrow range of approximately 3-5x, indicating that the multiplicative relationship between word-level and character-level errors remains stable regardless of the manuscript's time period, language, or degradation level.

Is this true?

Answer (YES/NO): NO